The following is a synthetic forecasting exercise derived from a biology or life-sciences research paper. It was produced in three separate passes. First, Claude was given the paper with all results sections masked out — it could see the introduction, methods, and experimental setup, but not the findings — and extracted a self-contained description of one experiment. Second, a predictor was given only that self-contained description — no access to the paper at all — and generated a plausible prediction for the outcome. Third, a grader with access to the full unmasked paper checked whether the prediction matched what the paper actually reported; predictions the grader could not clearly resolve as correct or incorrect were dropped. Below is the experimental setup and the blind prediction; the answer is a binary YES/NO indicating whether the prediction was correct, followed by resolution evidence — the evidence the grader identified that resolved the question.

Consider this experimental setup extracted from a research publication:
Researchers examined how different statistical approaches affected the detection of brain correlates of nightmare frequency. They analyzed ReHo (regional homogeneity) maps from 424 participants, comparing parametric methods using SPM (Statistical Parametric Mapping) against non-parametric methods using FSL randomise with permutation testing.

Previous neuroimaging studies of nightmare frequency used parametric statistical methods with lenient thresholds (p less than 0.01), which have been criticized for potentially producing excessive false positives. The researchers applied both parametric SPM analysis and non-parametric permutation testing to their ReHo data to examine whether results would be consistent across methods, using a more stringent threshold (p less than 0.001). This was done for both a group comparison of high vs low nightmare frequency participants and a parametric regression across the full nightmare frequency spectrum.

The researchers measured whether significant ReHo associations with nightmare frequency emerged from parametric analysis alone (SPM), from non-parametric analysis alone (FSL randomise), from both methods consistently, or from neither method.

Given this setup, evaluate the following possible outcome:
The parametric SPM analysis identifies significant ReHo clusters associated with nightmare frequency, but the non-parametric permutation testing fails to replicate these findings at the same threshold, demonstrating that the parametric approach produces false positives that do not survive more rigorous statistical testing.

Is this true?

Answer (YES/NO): NO